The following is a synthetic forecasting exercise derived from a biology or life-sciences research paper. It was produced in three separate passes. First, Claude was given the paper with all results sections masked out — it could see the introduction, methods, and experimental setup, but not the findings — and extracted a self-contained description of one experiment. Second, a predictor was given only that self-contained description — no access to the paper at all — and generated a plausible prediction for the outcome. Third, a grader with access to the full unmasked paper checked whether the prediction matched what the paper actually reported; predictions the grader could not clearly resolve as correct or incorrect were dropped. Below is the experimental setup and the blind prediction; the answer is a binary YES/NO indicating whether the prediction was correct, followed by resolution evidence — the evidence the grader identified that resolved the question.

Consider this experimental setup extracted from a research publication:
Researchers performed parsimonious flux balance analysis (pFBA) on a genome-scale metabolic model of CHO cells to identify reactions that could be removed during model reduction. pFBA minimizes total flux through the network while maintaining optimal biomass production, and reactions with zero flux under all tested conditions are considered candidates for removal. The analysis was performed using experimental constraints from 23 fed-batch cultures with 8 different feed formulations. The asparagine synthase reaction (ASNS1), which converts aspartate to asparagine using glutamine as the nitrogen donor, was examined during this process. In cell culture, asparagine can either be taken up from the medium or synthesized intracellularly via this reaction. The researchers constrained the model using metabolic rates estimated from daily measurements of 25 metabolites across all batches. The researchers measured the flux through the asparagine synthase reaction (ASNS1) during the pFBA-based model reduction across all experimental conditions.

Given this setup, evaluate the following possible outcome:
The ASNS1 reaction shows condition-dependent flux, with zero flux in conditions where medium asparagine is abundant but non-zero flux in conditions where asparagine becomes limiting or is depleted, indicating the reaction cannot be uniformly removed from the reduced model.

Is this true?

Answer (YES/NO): NO